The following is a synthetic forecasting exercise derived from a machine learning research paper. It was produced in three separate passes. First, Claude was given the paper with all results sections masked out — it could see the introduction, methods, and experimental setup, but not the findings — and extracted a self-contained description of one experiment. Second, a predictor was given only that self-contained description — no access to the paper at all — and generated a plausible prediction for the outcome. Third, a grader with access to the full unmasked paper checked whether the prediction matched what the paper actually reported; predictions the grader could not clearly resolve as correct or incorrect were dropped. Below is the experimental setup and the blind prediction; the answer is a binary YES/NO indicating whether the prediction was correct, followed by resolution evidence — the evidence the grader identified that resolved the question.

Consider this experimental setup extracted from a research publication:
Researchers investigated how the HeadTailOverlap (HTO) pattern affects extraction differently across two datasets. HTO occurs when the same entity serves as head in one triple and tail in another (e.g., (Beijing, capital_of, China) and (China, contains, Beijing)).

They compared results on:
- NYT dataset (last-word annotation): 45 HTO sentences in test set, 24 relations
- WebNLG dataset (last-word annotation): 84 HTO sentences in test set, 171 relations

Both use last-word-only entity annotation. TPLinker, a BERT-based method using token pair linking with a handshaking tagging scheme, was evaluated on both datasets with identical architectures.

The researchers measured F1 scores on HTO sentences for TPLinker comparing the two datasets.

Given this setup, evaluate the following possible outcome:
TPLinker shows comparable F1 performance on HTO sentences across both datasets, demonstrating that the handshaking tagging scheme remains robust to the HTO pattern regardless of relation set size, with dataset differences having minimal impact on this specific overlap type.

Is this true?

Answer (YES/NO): NO